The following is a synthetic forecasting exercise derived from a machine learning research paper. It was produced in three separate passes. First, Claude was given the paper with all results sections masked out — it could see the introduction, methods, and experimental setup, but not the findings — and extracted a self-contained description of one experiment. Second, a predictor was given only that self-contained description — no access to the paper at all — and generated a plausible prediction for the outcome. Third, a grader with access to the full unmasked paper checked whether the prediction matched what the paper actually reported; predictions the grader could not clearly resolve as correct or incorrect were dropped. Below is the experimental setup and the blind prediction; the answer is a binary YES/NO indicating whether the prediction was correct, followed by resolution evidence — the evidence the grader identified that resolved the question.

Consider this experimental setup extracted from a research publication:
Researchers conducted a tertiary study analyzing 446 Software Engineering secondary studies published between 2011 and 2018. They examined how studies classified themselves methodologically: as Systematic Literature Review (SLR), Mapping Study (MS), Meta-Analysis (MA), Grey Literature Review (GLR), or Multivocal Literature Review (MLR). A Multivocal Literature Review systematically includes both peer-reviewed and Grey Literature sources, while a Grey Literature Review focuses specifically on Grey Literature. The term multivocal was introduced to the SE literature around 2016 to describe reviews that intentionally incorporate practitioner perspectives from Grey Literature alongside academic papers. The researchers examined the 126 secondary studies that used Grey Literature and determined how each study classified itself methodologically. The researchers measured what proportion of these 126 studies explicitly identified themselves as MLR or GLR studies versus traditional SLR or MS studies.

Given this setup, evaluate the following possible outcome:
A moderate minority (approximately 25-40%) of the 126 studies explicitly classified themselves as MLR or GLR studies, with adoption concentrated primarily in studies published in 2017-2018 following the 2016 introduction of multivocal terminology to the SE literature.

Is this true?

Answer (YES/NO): NO